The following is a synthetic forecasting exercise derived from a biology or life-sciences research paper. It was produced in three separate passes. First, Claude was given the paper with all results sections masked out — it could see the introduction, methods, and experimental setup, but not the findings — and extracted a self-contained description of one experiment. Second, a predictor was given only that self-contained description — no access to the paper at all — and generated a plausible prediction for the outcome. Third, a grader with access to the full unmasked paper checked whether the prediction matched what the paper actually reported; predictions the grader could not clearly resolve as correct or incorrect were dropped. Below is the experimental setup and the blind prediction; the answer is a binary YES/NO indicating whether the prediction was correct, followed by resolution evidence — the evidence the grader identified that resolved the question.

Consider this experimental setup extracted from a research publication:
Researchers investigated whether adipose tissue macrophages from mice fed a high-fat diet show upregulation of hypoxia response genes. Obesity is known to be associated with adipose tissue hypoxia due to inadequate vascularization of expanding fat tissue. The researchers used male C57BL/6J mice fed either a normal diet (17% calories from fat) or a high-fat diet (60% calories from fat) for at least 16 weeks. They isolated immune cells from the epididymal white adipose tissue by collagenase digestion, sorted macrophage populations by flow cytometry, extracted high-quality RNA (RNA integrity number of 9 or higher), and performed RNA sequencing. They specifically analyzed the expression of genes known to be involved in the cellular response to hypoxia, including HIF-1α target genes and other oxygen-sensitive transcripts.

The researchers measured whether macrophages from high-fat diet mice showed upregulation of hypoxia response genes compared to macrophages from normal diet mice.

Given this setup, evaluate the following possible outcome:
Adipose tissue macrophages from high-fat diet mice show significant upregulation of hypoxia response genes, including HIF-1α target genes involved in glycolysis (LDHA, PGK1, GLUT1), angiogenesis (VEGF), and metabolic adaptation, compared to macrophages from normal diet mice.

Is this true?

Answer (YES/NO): NO